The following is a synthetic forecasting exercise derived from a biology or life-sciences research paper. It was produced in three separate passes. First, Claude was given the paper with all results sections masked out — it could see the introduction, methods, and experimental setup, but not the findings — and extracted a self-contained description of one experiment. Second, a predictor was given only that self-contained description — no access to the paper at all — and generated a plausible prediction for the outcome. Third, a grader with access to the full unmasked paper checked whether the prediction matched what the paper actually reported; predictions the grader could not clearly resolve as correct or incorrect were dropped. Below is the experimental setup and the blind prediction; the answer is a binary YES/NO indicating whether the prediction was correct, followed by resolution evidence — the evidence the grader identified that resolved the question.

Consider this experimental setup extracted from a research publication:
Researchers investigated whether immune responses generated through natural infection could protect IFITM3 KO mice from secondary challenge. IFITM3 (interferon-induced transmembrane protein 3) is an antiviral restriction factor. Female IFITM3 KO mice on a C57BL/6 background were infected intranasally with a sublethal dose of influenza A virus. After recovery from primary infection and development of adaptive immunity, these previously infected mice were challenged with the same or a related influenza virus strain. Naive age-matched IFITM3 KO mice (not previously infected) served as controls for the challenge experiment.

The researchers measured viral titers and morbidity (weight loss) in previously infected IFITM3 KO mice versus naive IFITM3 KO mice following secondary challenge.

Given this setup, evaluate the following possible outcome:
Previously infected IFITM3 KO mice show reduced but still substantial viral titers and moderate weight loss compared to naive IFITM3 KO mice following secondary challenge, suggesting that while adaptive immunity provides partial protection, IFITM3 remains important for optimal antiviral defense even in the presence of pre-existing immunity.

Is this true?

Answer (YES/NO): NO